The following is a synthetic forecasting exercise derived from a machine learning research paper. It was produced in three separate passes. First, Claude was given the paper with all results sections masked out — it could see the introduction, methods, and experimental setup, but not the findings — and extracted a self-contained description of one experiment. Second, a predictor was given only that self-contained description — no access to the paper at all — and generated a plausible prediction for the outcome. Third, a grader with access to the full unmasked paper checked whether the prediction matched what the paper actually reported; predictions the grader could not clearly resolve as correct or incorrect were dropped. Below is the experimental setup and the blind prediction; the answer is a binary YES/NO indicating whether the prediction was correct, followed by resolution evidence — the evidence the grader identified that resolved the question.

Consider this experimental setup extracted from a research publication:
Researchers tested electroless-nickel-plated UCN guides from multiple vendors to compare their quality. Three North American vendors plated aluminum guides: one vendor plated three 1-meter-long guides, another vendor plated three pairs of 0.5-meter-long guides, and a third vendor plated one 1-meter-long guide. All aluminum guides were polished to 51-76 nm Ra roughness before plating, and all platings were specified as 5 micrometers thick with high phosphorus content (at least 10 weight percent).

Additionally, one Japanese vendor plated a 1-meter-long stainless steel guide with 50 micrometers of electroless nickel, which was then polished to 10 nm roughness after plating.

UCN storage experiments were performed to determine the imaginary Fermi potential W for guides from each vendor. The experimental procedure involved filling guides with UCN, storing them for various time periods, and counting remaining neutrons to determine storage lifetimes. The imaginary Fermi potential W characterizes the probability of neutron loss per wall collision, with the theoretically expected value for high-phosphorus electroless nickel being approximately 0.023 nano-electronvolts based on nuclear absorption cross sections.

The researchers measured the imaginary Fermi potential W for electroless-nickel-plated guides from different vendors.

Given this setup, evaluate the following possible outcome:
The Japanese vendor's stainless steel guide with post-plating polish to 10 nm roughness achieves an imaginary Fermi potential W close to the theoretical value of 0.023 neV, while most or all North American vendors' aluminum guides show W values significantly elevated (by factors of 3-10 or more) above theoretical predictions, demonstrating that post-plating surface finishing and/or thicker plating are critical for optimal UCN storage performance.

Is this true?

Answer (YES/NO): NO